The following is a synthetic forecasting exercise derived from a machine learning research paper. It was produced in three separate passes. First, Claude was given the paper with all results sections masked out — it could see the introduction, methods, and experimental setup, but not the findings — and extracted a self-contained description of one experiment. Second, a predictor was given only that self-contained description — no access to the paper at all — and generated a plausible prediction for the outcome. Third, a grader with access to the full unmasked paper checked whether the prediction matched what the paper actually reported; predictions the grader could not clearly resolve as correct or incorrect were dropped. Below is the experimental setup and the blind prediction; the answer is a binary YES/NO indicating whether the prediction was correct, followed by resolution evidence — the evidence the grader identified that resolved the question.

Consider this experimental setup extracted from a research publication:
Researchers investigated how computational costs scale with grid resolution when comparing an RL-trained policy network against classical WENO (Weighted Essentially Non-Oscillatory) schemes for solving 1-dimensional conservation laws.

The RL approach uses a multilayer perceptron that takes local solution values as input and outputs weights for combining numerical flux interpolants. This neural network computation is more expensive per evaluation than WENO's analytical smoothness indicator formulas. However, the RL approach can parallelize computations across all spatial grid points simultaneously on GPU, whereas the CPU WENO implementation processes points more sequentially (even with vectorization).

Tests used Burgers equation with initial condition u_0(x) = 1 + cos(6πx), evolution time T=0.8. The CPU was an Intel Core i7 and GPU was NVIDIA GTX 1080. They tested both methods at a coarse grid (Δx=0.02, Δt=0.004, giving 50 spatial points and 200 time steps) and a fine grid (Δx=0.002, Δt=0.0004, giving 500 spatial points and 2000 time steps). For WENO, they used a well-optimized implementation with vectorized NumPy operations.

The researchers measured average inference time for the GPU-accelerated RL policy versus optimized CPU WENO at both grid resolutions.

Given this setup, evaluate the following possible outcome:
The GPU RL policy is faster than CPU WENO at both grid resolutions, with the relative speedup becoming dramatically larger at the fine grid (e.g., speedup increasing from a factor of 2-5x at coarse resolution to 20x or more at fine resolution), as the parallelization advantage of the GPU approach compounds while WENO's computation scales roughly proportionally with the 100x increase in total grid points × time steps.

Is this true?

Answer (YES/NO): NO